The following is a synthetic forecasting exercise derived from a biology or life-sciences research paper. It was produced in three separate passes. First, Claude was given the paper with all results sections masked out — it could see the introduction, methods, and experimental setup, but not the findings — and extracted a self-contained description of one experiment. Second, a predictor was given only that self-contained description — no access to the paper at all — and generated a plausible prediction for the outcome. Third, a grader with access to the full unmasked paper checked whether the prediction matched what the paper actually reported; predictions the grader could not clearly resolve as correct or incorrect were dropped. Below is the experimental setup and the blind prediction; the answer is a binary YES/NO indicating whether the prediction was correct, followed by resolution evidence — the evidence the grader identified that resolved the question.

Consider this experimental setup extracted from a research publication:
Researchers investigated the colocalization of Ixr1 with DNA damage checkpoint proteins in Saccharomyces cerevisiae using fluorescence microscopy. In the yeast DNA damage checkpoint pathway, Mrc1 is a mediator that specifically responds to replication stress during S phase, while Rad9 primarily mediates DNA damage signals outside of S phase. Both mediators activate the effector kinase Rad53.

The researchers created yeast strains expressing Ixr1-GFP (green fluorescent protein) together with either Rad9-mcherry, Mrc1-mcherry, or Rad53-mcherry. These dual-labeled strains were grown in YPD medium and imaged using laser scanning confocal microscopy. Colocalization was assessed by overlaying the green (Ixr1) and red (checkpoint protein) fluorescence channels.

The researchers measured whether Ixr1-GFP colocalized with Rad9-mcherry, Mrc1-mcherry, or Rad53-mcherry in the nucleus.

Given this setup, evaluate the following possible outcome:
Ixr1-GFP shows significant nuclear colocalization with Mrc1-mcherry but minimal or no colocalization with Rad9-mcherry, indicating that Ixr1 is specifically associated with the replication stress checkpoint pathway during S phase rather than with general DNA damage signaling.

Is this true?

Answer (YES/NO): YES